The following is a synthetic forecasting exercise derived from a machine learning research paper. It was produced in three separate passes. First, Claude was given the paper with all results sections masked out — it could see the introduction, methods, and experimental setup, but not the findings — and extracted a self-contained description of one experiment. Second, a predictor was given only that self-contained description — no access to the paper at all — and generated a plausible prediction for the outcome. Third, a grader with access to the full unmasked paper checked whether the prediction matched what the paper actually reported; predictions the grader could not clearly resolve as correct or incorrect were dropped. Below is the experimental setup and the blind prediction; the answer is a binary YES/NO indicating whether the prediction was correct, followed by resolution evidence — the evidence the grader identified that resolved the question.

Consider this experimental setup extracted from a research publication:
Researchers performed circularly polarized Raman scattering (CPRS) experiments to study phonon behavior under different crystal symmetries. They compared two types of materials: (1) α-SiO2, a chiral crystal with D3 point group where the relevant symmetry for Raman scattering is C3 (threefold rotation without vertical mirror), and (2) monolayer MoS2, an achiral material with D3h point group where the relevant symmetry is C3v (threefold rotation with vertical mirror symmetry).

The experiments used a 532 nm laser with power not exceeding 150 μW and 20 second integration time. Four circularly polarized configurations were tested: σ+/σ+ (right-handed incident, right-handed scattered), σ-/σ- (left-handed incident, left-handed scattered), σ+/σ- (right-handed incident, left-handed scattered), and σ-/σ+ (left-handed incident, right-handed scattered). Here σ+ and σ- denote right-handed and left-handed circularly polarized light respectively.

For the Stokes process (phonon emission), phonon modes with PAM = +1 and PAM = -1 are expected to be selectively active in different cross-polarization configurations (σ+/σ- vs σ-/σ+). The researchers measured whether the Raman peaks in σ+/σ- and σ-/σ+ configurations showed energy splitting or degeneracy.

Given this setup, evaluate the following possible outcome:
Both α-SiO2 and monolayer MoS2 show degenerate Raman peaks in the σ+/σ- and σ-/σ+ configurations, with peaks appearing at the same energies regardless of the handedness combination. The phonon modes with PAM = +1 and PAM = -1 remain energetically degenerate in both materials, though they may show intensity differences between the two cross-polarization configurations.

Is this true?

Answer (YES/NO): NO